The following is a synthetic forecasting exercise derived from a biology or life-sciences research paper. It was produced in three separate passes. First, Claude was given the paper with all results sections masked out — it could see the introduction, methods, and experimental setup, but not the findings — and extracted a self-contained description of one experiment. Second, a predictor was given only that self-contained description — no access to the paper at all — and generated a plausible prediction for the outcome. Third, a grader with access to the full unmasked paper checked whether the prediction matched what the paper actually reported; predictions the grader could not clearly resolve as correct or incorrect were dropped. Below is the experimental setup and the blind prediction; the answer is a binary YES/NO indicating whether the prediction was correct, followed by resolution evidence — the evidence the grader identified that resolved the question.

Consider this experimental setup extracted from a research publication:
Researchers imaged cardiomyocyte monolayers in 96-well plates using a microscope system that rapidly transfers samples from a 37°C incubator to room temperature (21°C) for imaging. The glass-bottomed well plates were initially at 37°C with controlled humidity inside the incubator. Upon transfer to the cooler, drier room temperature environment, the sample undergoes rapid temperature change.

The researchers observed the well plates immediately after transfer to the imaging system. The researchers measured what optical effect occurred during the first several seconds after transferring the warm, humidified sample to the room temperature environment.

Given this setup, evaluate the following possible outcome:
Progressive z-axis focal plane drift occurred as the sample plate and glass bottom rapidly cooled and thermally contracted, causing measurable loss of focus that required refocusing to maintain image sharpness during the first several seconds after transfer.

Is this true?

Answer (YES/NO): NO